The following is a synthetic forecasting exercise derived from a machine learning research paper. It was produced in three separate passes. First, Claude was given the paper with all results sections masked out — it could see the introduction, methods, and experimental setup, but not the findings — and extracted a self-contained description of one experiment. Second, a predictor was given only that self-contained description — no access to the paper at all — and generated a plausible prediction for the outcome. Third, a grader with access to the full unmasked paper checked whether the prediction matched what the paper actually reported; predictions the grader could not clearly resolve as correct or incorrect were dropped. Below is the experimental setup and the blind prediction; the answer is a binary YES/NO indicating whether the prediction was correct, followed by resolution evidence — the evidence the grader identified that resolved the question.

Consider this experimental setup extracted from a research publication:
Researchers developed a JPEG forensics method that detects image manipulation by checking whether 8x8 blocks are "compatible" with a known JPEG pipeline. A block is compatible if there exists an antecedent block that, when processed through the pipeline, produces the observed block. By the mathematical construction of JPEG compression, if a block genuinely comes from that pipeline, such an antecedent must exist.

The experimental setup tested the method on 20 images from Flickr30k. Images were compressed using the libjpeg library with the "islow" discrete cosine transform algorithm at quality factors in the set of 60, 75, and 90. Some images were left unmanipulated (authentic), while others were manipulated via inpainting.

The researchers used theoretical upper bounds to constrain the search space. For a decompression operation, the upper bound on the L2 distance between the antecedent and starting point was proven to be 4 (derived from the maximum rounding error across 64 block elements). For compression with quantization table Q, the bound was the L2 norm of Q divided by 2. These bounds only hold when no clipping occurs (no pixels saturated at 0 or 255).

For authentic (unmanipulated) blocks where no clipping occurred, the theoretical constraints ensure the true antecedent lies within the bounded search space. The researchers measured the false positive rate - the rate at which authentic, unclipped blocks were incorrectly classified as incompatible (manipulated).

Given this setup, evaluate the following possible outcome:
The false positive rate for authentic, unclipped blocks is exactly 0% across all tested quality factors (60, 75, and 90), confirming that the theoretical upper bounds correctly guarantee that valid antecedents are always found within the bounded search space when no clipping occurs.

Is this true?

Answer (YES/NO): YES